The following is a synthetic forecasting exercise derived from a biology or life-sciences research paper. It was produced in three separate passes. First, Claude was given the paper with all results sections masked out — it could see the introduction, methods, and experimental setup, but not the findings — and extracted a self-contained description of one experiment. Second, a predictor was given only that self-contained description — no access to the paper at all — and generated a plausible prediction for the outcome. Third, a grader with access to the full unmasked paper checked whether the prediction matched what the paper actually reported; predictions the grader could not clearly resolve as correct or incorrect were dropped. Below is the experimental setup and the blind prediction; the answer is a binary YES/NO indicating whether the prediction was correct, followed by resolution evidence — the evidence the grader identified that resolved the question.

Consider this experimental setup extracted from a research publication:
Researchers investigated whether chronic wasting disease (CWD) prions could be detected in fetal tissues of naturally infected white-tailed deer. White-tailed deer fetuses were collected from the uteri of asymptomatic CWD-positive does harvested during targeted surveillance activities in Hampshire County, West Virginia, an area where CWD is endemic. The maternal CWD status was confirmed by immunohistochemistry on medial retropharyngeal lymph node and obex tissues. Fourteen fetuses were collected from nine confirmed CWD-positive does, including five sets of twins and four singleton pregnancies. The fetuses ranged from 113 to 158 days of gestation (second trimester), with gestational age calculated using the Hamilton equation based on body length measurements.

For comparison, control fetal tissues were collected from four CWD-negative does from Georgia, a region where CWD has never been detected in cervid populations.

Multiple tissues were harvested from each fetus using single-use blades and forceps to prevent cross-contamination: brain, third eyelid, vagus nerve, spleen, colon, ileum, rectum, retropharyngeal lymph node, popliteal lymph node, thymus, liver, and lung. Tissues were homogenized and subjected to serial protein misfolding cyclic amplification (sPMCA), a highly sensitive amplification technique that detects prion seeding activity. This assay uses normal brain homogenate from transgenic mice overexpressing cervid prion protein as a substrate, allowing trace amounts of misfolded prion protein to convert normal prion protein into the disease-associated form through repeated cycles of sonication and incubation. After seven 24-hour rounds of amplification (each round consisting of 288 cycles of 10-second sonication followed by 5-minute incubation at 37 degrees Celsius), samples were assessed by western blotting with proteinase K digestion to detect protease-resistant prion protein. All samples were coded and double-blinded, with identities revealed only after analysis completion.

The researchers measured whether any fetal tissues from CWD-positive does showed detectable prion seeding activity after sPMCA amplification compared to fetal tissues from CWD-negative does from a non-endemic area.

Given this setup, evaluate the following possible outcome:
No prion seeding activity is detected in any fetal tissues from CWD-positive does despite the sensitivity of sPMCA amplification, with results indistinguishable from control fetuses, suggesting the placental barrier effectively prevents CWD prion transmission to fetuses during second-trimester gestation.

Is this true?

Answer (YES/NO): NO